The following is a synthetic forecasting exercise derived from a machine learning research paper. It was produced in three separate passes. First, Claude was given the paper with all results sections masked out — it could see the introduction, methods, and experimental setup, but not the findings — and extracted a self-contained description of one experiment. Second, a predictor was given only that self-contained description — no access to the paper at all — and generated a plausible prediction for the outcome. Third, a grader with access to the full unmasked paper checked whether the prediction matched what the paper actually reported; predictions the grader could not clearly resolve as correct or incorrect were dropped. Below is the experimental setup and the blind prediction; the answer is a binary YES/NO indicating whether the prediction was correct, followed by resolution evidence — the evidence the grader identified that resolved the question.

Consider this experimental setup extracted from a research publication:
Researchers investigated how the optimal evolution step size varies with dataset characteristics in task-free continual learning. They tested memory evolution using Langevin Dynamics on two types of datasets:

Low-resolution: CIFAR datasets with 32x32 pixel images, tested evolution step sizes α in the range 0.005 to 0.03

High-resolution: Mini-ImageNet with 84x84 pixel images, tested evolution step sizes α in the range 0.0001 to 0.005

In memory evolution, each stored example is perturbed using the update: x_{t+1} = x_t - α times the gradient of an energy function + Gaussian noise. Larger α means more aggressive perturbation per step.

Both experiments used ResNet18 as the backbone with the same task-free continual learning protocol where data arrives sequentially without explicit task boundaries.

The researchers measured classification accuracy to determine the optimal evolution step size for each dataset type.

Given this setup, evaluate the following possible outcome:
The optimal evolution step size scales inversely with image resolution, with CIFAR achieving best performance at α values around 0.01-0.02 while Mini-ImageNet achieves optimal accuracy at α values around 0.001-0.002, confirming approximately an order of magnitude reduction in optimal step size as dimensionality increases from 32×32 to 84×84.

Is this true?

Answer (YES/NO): NO